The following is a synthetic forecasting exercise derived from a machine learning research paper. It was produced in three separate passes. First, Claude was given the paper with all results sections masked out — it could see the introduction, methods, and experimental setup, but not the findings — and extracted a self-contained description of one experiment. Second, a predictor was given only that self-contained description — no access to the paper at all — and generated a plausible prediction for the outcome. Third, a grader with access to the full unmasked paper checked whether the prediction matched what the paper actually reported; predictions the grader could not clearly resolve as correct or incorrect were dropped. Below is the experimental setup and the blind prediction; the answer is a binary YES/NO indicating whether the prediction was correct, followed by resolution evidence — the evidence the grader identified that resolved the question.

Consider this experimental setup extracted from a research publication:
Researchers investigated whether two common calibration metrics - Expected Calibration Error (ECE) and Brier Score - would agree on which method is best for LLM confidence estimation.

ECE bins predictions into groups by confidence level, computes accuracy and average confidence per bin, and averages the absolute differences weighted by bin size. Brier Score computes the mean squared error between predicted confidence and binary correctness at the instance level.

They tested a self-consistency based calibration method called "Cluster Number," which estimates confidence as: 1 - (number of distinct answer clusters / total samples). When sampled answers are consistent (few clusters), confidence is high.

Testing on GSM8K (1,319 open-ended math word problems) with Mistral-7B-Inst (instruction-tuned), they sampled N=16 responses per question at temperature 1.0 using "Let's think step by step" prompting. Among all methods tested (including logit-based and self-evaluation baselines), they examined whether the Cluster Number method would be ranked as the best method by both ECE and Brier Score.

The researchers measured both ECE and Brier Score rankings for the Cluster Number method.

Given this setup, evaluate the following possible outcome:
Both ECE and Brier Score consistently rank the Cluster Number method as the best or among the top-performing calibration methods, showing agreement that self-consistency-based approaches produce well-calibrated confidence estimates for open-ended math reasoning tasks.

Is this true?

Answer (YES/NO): YES